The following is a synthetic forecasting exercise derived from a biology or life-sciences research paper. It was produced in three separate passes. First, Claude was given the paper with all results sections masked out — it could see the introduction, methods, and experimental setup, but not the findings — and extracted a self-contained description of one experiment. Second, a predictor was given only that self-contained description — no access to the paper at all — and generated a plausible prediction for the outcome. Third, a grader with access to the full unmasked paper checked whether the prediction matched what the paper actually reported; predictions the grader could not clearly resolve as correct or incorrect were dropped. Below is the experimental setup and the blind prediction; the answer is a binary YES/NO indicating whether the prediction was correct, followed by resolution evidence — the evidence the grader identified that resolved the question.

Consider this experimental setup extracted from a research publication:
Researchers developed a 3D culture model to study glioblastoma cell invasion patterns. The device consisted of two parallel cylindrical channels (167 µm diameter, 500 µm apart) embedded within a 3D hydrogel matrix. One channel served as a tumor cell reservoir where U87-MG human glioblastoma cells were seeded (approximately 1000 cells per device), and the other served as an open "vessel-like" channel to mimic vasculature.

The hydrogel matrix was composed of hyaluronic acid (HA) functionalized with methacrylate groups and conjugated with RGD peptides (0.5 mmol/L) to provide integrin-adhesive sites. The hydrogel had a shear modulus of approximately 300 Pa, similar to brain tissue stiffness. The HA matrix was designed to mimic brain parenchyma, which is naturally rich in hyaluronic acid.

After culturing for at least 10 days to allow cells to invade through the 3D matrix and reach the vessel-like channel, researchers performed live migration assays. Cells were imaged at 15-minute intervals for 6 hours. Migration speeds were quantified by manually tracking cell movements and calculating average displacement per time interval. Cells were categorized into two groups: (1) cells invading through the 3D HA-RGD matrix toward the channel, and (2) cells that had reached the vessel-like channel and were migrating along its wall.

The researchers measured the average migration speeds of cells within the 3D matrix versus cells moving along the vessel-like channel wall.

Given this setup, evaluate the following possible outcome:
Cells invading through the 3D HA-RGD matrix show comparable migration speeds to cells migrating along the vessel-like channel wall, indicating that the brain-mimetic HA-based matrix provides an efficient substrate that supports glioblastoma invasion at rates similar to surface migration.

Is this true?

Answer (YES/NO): NO